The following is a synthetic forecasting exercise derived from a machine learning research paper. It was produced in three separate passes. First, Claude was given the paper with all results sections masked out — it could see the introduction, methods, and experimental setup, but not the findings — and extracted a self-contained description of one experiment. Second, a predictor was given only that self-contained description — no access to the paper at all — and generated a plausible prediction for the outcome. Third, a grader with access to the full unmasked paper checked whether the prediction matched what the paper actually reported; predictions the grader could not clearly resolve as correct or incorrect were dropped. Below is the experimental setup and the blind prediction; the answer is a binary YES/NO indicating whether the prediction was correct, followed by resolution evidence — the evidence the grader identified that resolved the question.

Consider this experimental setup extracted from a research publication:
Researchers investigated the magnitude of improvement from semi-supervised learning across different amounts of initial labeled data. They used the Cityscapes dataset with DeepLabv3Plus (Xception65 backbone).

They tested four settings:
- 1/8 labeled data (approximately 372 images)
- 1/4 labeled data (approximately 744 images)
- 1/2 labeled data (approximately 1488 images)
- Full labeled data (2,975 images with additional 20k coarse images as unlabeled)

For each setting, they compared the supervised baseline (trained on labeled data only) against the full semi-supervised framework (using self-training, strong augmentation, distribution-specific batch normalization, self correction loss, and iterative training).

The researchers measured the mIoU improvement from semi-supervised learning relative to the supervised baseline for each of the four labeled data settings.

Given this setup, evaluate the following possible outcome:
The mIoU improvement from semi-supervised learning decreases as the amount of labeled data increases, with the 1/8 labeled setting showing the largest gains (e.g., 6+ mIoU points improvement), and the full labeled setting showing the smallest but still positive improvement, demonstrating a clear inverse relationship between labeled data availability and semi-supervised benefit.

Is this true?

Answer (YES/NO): NO